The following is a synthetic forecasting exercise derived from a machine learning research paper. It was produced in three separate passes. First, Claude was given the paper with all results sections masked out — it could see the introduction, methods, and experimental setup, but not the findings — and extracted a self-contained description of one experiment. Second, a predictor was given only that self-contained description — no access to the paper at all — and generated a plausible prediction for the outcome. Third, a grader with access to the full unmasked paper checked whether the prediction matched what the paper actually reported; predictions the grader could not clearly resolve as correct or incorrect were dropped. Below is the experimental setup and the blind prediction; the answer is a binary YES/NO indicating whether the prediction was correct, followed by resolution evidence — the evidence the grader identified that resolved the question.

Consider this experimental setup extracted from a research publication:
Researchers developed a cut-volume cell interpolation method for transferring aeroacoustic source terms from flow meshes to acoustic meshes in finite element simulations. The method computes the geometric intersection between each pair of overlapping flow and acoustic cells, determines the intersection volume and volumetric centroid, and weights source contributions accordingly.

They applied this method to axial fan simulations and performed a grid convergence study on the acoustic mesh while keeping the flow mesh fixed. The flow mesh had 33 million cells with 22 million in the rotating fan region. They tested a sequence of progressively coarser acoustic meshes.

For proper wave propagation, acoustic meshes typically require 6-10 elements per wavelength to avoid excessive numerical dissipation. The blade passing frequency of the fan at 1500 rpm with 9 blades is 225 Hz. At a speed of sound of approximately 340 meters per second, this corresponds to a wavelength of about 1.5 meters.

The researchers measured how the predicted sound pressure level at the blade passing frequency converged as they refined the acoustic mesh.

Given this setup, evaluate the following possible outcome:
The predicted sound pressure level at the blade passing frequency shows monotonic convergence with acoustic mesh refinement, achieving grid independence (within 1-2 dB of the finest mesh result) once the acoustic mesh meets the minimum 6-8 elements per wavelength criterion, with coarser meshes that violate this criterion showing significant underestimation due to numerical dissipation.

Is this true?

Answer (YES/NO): NO